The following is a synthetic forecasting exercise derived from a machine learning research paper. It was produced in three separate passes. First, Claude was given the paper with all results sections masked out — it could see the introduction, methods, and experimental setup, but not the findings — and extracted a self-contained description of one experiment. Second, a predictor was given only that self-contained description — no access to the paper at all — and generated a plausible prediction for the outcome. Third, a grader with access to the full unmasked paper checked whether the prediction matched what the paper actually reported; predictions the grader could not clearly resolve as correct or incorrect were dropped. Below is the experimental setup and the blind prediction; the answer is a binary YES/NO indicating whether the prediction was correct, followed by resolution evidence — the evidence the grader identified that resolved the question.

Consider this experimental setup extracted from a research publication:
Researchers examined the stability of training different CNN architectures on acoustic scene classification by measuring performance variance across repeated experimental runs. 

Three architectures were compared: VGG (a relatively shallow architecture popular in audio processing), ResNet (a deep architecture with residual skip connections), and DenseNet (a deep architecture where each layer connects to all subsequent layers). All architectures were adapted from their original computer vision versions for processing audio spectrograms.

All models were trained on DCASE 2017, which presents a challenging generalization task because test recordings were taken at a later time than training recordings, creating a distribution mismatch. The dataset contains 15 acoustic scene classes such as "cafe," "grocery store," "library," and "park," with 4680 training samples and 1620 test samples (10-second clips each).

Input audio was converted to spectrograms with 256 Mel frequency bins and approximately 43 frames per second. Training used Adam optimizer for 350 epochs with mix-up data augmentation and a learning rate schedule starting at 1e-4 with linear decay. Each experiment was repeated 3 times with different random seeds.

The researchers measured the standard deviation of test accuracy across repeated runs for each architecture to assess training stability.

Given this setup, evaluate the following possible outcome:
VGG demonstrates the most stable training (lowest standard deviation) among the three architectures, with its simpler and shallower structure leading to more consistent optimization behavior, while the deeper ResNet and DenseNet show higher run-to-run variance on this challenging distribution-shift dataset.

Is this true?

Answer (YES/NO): YES